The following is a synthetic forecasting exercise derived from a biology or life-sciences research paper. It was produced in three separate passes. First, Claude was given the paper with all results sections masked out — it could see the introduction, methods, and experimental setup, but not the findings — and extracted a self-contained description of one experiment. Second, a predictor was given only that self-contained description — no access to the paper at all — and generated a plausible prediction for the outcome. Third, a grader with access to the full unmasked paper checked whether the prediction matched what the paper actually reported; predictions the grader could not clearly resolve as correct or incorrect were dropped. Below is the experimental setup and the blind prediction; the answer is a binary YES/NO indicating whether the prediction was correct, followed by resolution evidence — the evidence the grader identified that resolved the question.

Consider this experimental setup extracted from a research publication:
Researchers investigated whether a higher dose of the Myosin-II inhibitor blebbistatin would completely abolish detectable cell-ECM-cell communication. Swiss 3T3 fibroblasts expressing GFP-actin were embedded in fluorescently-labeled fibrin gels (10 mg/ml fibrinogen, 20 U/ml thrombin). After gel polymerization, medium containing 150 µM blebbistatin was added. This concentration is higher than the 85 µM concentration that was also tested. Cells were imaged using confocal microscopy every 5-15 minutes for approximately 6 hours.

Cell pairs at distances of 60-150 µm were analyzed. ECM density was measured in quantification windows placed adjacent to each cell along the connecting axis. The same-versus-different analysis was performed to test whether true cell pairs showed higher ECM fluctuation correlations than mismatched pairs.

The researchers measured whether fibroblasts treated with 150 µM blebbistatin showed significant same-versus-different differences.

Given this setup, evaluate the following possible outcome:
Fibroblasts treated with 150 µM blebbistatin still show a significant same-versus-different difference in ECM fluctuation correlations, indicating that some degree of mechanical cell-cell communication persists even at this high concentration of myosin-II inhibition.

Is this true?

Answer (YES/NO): NO